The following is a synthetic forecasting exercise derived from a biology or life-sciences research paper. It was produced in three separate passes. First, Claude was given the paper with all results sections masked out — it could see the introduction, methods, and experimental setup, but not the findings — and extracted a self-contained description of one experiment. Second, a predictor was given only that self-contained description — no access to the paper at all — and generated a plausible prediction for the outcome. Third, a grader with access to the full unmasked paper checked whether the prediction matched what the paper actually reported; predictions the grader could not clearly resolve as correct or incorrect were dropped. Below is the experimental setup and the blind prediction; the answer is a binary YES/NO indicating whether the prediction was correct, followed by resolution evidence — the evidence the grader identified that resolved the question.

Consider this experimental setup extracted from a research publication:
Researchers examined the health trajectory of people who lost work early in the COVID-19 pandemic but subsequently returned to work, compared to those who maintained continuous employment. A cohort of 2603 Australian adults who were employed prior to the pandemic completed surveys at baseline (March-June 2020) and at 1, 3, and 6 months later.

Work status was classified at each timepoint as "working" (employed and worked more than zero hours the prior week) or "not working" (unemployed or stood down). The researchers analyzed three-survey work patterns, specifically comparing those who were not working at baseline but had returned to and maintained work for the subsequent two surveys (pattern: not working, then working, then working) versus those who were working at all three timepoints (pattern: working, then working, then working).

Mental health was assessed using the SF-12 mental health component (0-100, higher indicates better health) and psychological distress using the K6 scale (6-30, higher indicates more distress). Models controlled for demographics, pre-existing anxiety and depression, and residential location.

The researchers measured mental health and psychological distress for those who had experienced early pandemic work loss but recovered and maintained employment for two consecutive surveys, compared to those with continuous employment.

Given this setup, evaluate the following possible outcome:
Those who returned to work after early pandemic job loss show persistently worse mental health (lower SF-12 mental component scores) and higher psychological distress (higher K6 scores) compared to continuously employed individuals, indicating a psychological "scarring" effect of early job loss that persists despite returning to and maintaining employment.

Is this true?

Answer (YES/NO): YES